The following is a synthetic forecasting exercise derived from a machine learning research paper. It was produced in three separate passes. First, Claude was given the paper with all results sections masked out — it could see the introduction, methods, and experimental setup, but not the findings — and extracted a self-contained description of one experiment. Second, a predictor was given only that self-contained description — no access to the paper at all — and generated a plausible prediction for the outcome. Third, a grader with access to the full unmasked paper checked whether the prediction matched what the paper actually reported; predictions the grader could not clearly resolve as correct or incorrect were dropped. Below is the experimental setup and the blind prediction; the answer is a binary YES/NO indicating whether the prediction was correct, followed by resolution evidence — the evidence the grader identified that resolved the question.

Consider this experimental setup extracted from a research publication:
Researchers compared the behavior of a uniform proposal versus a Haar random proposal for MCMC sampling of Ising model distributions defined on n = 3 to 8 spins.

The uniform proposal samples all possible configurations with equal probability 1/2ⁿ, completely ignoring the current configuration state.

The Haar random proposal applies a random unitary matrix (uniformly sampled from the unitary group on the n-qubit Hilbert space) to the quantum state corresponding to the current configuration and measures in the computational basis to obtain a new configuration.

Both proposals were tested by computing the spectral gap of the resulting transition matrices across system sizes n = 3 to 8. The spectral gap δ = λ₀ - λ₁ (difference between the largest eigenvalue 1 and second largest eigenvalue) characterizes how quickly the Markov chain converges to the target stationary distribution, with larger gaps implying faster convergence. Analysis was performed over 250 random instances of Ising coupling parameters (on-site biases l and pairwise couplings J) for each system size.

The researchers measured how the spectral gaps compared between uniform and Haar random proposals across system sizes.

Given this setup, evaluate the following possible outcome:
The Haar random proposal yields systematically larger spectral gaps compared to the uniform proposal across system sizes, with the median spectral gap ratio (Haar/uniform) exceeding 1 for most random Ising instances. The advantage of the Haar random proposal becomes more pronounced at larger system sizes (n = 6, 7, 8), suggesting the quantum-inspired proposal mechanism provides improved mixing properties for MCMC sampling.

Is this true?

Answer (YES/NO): NO